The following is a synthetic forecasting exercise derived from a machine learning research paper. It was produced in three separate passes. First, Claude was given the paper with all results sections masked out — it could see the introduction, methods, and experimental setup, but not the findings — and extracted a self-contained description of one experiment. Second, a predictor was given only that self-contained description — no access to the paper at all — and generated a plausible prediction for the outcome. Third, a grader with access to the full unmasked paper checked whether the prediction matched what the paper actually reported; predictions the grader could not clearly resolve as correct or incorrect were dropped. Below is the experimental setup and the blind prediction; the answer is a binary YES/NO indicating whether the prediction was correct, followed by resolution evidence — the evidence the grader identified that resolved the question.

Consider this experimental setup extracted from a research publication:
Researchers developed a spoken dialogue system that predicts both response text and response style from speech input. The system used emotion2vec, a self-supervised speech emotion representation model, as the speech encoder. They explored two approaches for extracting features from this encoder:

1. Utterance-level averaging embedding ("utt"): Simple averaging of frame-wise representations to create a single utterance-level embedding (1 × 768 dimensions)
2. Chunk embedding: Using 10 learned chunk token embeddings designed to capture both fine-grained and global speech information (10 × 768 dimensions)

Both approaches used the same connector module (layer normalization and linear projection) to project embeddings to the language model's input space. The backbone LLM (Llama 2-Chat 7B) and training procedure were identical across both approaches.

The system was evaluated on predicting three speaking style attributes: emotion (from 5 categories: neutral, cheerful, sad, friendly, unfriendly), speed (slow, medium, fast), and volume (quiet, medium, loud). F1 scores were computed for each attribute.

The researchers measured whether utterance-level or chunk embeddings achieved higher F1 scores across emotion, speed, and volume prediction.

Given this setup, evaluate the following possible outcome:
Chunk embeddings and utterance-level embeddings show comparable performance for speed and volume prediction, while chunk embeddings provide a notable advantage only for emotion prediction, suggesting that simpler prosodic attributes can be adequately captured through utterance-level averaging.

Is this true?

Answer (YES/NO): NO